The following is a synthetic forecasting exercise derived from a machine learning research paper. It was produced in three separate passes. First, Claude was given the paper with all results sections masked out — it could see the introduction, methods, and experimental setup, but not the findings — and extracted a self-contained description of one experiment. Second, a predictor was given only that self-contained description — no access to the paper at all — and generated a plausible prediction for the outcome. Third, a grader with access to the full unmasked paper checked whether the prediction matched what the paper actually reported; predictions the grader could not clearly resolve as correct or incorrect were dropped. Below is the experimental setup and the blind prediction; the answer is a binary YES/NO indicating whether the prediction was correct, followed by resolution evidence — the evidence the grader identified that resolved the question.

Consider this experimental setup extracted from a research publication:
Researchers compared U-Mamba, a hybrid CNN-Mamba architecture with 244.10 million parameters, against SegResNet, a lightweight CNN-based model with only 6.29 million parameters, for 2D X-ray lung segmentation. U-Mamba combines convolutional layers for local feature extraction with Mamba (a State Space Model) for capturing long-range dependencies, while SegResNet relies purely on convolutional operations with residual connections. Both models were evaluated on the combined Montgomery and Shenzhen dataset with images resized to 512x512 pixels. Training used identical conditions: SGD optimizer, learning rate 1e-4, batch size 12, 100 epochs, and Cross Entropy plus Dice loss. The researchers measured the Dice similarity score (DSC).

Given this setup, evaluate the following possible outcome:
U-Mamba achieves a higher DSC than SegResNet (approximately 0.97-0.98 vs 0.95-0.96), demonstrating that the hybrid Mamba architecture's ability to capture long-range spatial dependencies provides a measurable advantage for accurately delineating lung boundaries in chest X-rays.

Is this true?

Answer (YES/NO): NO